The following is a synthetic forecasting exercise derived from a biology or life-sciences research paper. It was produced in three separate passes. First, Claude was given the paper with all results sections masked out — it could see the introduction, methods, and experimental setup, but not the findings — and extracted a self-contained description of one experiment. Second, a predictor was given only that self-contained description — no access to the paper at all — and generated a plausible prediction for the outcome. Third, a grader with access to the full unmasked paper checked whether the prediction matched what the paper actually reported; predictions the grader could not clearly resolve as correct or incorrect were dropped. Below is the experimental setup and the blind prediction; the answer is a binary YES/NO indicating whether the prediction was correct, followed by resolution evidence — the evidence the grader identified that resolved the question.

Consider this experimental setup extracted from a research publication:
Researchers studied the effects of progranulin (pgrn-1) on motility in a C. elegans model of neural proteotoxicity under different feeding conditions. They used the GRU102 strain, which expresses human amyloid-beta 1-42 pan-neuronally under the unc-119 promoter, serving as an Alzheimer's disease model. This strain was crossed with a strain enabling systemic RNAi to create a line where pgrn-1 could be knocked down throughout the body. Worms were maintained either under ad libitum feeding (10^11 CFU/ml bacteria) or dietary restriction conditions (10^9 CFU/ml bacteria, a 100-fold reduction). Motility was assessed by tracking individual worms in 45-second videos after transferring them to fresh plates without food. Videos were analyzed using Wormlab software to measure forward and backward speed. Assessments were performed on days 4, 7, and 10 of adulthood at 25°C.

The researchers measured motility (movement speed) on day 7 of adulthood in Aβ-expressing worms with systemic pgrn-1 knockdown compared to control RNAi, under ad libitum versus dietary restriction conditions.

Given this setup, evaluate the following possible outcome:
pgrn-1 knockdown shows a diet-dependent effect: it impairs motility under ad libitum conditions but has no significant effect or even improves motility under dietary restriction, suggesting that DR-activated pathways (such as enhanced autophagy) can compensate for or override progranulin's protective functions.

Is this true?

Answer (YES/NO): YES